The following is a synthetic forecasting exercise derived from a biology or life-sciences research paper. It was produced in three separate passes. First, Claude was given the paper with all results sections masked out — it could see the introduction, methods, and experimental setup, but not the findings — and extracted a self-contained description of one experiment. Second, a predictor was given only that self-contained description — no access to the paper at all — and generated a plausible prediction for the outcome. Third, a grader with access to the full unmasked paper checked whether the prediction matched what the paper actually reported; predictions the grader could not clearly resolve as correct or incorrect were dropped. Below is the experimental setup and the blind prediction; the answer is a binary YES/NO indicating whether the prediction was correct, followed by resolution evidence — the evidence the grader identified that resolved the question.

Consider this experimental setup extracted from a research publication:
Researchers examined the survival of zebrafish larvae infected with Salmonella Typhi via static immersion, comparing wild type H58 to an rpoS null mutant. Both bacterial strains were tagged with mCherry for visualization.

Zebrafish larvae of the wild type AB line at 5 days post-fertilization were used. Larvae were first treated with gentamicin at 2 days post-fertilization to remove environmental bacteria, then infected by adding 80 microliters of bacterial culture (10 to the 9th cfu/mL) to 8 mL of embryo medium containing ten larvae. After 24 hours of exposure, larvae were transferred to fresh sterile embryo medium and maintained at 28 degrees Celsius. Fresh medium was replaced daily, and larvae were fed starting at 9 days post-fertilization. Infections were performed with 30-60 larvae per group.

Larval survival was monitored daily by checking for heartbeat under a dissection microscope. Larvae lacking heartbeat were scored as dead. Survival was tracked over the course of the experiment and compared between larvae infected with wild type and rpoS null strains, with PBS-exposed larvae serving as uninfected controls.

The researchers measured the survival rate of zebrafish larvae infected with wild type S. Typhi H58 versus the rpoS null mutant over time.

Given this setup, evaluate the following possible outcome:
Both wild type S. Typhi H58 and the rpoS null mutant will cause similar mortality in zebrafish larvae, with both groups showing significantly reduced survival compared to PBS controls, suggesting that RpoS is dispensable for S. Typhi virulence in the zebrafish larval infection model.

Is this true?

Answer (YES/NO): NO